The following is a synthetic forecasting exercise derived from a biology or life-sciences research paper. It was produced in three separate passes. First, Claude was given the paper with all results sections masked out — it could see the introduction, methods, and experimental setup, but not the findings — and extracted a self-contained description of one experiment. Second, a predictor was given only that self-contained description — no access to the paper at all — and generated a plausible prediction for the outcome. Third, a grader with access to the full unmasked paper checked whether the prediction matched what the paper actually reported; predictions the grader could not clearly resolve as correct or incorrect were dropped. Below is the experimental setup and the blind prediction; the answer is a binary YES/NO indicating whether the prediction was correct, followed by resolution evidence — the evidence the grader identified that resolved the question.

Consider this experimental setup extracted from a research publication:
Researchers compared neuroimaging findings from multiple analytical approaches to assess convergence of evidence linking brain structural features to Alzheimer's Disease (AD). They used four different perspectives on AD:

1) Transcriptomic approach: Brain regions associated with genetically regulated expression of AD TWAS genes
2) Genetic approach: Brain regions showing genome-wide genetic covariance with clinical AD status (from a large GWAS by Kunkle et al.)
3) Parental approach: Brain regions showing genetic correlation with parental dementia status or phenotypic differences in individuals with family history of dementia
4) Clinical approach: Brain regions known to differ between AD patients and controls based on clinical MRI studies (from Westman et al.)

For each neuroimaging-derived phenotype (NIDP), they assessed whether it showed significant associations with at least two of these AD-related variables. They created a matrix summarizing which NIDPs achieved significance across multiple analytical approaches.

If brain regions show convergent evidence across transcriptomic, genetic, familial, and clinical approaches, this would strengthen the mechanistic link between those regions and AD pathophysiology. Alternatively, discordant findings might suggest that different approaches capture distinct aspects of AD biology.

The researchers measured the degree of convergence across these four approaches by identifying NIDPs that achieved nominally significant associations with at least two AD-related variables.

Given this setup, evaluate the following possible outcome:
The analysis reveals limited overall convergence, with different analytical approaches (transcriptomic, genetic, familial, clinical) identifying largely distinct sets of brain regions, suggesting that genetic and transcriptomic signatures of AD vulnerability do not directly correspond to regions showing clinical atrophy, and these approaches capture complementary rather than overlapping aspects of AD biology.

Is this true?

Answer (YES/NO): YES